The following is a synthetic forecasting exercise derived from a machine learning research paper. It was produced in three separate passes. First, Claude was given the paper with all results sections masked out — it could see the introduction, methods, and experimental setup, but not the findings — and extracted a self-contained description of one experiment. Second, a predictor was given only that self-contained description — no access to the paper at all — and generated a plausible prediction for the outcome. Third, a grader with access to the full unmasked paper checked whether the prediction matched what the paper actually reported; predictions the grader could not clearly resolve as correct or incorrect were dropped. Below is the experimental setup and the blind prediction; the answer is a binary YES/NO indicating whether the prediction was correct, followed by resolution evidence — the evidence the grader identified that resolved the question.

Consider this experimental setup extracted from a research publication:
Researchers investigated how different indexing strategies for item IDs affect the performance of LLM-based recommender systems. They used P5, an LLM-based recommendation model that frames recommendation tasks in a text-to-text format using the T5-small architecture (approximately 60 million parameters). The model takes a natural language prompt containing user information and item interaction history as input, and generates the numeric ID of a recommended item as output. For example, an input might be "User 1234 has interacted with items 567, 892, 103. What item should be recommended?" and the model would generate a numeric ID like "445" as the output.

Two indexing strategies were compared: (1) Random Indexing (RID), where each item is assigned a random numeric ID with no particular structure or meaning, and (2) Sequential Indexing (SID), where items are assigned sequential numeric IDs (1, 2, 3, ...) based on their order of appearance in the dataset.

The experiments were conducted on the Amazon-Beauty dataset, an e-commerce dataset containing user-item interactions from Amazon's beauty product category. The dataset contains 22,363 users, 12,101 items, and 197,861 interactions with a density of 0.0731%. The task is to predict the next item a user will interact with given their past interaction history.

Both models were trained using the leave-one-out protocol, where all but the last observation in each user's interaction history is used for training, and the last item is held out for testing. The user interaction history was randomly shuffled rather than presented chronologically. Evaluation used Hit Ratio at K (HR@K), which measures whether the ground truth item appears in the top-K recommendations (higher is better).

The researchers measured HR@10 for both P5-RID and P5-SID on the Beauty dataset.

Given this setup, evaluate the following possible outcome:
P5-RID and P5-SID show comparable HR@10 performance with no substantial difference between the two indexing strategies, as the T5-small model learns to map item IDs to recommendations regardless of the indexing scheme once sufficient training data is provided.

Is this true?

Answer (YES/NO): YES